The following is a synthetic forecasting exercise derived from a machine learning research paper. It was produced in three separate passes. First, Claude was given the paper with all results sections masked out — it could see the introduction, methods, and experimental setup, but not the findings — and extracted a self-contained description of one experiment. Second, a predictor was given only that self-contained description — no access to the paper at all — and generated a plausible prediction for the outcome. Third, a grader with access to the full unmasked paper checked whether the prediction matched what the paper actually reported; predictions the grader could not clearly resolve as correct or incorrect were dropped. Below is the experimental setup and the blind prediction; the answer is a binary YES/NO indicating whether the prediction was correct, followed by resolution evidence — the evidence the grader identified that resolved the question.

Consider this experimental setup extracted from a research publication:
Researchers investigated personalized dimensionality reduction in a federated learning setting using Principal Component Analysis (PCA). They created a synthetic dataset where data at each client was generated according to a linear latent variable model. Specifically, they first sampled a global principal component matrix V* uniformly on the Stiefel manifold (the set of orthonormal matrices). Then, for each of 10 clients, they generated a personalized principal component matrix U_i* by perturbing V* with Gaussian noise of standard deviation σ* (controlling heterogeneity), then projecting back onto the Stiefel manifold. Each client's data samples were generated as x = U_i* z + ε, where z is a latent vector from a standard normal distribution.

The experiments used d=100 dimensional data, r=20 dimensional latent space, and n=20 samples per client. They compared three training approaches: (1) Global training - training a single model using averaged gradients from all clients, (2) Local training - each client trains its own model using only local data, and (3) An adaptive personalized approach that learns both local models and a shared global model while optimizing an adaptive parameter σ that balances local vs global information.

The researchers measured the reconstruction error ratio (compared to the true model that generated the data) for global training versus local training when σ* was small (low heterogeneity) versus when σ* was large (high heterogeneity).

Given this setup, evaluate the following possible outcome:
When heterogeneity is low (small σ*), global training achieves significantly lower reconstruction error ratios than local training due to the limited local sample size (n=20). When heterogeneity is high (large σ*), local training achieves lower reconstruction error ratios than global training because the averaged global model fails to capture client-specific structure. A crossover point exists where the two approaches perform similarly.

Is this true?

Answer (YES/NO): YES